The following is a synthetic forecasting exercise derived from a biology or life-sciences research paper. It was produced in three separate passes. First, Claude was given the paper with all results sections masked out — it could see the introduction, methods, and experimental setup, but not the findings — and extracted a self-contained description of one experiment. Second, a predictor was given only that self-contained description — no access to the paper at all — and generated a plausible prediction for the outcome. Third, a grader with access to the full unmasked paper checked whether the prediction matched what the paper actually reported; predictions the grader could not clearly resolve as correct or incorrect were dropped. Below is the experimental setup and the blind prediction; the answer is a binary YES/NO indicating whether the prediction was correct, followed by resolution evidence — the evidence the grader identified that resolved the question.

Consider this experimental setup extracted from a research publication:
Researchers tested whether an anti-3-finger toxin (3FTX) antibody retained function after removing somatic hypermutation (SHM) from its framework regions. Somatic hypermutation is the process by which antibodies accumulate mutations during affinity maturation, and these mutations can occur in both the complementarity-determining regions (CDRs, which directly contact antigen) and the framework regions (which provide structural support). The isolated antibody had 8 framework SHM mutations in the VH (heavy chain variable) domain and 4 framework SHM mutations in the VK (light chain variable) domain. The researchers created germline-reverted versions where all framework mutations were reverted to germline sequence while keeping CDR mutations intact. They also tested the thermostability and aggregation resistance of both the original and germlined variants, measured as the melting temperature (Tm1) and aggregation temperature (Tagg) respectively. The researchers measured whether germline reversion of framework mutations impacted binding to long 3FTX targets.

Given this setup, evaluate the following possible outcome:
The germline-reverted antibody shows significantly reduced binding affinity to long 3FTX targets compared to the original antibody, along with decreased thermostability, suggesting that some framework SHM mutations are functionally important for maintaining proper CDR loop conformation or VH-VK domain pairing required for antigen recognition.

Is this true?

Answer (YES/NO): NO